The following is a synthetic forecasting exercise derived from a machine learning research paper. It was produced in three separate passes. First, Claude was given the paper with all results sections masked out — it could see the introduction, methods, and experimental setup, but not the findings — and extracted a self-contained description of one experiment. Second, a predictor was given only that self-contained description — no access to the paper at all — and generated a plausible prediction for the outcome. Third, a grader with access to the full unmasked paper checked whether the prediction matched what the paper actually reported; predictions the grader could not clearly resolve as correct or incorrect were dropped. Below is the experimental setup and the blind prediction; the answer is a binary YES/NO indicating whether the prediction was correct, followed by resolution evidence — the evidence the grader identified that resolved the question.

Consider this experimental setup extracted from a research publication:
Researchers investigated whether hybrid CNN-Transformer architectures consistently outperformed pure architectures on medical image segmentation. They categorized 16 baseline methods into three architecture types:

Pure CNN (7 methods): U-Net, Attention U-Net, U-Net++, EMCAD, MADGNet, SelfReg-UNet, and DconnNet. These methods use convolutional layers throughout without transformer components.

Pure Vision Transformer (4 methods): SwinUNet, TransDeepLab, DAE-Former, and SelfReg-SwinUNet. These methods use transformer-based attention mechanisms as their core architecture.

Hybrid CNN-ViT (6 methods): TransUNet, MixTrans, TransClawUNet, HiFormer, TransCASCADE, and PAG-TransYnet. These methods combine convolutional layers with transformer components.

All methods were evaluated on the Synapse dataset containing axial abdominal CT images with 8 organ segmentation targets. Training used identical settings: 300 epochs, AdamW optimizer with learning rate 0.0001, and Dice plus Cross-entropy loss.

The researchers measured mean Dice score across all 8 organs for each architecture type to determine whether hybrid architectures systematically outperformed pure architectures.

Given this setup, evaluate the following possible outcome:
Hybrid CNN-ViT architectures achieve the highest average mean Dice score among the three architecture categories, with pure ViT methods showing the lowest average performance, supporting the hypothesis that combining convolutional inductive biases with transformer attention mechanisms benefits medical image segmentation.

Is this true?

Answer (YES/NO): NO